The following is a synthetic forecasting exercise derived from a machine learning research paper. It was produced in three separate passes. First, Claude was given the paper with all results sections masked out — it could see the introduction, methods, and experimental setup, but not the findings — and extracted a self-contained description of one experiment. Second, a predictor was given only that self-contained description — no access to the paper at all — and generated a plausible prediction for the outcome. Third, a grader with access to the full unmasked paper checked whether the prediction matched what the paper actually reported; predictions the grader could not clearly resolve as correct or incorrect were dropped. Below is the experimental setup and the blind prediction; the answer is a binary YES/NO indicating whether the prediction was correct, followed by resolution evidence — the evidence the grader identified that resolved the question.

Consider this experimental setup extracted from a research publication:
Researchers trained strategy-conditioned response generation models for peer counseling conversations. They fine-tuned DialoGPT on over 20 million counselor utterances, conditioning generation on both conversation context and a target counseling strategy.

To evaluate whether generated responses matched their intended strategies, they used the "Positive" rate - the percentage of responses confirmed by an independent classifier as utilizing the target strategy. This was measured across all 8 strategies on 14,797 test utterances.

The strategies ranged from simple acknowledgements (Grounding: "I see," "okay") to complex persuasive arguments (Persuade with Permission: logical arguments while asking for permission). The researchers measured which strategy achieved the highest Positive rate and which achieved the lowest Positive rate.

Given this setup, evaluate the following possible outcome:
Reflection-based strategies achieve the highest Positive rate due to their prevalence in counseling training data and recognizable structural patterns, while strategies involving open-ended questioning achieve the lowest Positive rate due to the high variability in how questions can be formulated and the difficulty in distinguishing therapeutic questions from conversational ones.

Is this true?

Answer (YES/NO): NO